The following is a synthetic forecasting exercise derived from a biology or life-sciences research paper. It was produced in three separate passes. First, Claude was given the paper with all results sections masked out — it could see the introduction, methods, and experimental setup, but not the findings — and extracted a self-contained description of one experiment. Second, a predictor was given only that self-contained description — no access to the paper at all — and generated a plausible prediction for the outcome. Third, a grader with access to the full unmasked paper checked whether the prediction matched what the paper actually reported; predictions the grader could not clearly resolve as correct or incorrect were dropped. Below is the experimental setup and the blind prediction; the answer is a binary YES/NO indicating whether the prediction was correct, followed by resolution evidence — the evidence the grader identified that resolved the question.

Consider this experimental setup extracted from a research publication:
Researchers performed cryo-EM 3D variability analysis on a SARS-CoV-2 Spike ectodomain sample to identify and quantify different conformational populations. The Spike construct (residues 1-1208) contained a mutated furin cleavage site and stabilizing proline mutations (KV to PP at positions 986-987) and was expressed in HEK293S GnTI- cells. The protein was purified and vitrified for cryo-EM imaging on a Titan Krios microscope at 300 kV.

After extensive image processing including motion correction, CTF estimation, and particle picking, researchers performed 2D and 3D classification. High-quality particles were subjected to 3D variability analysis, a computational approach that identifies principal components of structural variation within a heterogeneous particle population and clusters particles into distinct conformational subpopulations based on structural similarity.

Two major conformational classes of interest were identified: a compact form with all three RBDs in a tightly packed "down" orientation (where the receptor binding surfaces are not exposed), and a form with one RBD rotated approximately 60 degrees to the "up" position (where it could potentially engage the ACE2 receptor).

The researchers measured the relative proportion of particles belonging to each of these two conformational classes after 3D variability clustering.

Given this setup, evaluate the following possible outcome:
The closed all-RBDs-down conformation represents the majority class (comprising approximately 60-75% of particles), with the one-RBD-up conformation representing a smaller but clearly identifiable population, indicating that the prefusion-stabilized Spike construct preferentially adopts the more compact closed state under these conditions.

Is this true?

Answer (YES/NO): NO